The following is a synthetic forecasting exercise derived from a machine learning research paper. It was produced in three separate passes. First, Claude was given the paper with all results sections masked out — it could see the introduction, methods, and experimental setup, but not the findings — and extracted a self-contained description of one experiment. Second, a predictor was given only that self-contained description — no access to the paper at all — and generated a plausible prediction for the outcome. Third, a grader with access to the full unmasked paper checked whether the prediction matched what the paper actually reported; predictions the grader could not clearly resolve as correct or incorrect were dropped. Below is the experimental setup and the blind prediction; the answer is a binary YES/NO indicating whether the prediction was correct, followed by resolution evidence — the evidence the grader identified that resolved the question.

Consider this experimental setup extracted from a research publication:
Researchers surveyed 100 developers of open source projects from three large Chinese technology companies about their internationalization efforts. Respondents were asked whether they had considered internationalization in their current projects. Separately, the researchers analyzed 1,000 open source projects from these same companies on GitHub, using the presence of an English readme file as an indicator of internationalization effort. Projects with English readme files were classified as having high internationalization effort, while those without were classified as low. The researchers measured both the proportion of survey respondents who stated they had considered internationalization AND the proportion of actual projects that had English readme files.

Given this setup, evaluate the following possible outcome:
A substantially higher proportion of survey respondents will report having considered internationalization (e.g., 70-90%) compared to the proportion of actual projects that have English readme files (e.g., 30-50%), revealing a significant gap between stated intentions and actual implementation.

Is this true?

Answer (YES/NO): NO